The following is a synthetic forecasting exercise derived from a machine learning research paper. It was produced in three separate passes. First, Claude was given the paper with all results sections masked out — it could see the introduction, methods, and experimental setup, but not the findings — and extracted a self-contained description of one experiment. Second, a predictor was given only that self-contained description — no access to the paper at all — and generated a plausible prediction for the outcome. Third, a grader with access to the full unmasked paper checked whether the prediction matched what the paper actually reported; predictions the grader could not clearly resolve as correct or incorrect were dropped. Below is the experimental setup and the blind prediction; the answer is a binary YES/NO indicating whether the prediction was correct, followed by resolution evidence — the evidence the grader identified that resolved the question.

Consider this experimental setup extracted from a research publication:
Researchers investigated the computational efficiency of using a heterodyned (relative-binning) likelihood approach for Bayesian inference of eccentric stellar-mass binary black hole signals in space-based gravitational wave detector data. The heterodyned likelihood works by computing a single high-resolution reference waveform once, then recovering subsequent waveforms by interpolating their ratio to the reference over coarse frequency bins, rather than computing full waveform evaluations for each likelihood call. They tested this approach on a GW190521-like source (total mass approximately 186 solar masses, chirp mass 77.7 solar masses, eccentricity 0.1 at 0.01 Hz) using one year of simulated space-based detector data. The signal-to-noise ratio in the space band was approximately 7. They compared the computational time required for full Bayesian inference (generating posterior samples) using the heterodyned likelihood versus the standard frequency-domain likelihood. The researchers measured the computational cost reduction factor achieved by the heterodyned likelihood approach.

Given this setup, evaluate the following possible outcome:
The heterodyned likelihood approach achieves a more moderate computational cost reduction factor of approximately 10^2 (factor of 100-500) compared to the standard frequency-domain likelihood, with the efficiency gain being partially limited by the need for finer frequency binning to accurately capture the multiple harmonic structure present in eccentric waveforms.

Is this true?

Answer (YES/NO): NO